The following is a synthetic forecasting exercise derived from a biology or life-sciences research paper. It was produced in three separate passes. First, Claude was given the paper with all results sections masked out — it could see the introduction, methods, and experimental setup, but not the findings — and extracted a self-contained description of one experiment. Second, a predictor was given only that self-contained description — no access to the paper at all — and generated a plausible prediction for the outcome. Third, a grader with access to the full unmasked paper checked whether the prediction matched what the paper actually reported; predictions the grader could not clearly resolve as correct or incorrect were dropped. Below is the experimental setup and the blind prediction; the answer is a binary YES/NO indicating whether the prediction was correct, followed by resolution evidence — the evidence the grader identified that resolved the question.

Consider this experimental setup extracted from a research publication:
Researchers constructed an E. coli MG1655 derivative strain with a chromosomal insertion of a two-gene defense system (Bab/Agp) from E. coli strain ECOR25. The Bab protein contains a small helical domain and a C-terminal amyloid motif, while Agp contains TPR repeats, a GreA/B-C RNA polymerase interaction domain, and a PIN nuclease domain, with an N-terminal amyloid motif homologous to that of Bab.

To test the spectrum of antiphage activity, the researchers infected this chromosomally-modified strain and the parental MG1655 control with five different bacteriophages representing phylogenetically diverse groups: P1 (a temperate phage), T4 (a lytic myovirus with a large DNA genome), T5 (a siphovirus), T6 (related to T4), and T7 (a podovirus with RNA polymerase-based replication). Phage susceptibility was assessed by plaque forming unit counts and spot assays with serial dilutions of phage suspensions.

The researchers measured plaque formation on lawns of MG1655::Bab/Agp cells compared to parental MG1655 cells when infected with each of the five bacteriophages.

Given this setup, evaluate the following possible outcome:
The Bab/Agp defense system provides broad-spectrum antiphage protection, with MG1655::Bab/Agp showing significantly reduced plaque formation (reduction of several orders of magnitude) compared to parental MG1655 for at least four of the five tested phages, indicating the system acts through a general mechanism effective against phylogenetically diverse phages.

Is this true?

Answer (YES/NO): NO